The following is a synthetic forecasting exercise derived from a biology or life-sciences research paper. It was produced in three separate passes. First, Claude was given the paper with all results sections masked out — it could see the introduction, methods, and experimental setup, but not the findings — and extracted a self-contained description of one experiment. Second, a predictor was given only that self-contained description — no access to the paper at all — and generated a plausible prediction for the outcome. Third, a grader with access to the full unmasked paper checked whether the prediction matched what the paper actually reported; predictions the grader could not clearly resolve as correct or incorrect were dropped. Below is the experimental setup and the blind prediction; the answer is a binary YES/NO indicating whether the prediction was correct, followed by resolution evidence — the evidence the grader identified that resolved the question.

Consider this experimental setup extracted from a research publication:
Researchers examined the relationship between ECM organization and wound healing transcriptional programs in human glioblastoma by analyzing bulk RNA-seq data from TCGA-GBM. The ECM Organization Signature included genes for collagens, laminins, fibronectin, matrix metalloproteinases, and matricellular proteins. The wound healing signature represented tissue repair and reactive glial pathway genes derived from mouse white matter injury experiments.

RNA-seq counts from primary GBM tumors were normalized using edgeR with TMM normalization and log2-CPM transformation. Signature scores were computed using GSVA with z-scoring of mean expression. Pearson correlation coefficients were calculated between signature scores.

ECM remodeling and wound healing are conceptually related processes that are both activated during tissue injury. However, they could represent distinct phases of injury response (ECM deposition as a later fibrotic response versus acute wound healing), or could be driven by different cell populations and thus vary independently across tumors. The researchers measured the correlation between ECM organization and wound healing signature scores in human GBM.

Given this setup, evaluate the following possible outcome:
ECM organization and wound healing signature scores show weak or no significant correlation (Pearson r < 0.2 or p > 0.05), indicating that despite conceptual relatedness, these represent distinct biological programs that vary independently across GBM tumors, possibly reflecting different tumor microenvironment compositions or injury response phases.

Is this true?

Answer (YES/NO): NO